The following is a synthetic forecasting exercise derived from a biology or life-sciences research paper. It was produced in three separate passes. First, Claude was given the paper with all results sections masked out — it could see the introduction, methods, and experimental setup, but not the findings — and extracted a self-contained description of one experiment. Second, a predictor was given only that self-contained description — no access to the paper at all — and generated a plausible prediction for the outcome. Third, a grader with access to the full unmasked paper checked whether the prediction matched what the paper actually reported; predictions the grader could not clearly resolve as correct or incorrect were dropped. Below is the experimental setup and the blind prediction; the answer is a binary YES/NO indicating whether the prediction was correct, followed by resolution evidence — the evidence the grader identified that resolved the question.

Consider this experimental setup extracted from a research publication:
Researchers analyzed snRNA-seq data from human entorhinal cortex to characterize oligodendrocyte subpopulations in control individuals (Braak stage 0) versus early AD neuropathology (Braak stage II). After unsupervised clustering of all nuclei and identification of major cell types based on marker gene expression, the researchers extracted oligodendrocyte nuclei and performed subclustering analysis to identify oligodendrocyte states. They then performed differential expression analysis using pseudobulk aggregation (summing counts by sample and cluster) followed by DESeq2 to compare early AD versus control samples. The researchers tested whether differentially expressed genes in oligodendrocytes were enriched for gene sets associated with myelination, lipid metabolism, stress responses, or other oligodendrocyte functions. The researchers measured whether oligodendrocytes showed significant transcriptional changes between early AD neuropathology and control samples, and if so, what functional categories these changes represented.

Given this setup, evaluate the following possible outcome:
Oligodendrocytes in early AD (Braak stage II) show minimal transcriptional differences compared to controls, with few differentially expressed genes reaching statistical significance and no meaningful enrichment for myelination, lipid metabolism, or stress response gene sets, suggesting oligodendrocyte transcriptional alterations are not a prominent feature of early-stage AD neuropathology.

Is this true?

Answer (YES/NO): NO